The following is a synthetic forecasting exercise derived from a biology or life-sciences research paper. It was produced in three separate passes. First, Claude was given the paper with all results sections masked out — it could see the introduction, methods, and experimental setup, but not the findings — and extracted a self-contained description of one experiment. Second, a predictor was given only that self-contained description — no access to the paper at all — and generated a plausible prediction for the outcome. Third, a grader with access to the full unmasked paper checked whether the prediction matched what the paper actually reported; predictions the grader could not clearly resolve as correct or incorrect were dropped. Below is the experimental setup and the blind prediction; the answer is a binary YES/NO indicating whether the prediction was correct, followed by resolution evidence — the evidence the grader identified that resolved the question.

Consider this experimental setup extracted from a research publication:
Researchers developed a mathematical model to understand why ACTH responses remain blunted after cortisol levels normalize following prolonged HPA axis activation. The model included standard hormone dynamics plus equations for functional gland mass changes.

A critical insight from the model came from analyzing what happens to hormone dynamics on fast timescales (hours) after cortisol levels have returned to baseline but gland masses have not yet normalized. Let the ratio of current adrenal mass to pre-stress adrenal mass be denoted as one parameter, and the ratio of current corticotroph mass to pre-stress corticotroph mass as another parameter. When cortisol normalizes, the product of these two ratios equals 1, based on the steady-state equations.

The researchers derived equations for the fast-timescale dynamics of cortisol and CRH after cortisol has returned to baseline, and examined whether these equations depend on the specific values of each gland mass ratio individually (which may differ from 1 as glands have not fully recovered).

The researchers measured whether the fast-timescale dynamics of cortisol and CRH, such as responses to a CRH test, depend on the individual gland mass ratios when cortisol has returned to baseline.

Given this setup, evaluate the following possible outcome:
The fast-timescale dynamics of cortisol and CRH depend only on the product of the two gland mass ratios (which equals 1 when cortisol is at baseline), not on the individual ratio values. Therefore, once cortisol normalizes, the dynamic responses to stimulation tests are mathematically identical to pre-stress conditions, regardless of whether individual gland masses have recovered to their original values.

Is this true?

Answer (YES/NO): YES